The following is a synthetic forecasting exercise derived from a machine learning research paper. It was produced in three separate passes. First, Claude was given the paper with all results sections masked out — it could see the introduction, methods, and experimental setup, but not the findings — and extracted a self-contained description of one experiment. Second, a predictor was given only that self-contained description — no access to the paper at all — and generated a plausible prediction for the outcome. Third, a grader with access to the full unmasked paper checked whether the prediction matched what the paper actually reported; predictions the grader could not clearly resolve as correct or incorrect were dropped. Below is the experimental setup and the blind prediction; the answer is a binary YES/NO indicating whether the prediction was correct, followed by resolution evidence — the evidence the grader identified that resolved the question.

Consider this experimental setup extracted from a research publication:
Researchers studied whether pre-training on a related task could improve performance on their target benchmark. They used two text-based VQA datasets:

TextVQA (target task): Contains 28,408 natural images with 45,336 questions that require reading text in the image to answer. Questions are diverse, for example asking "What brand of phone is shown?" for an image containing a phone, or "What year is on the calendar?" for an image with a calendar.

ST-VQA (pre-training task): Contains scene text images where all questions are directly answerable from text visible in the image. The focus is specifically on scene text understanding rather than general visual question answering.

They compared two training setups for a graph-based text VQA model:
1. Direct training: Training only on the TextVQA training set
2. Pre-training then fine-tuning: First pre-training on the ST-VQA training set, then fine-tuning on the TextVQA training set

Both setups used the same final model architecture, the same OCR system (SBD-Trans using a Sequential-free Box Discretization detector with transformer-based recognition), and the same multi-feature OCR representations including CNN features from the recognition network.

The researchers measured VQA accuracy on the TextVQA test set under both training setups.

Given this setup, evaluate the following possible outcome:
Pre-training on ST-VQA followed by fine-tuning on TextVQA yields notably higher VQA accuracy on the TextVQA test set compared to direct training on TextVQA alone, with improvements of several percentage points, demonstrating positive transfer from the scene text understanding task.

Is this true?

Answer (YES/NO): NO